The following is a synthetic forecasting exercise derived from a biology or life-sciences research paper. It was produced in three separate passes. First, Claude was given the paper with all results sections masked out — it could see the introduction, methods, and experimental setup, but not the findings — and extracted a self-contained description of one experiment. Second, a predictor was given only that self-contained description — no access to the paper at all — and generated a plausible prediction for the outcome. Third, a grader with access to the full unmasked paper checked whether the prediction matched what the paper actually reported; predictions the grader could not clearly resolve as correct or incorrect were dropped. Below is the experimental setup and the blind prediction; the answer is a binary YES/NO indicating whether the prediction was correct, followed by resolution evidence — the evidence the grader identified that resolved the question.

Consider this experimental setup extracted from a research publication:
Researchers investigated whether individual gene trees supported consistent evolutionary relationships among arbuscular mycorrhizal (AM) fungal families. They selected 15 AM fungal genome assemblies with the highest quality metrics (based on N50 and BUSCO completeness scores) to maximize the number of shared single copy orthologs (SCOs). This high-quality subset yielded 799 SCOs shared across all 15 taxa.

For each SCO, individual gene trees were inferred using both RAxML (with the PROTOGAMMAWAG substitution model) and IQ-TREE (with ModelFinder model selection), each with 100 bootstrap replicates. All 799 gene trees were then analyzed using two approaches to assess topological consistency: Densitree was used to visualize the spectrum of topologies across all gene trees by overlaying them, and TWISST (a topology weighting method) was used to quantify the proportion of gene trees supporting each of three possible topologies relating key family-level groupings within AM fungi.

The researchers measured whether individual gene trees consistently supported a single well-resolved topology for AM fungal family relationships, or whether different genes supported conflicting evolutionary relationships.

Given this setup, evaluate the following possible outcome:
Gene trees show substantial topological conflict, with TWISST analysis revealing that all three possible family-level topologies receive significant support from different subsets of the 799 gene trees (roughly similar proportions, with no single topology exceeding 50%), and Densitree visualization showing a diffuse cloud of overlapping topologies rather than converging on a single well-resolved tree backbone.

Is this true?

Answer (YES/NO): NO